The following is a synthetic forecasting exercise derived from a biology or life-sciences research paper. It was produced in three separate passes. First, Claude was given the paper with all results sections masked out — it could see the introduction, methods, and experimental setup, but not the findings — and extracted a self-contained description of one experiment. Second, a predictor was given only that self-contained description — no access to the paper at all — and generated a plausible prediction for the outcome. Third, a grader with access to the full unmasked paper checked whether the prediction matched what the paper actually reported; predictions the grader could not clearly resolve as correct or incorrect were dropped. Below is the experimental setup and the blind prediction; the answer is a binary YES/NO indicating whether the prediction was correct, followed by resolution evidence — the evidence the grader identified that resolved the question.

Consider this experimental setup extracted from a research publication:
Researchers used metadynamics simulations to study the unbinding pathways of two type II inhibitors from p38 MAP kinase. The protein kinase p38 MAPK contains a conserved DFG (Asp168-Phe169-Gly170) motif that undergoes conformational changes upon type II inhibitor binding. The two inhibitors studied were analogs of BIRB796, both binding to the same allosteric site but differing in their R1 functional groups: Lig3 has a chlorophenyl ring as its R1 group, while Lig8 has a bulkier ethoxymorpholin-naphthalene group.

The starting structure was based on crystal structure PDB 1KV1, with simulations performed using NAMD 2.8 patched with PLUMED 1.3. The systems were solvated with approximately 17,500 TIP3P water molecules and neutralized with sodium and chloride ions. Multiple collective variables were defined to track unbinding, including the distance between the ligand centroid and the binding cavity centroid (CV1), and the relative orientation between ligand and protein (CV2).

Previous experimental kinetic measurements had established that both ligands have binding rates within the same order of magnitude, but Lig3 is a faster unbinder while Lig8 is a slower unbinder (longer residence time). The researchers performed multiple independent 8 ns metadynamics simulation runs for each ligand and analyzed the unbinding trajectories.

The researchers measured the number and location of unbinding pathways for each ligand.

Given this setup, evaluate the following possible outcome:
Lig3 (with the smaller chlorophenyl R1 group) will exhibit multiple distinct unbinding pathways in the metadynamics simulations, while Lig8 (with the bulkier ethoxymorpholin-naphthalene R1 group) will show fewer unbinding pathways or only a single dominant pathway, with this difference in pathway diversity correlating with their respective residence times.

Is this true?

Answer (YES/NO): YES